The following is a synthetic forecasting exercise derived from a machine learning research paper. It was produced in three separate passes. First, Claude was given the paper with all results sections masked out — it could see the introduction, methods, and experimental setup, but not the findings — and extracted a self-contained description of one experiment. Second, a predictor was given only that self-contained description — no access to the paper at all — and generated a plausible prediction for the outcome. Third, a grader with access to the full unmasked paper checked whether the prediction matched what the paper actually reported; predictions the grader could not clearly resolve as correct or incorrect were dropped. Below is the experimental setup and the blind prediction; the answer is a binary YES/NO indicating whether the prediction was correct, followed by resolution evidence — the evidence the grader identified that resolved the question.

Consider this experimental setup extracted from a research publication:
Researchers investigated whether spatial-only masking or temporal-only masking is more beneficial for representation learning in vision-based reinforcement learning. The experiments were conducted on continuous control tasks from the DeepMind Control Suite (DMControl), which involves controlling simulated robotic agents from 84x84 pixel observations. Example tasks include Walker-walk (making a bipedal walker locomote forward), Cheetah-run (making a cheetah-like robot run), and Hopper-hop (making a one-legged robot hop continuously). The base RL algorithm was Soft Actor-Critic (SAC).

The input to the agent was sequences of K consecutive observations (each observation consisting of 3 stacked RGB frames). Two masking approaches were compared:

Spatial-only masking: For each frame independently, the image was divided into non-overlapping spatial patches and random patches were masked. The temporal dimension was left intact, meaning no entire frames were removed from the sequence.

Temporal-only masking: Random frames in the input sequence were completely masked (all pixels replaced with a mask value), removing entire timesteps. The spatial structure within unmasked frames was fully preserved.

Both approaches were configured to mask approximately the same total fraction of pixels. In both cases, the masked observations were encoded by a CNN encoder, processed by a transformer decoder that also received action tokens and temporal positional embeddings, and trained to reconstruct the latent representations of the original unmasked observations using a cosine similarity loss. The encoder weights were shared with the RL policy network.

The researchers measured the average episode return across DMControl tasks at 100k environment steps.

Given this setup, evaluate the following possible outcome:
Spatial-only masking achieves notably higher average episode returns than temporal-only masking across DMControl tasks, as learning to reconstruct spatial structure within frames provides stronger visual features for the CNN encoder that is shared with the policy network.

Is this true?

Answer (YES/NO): YES